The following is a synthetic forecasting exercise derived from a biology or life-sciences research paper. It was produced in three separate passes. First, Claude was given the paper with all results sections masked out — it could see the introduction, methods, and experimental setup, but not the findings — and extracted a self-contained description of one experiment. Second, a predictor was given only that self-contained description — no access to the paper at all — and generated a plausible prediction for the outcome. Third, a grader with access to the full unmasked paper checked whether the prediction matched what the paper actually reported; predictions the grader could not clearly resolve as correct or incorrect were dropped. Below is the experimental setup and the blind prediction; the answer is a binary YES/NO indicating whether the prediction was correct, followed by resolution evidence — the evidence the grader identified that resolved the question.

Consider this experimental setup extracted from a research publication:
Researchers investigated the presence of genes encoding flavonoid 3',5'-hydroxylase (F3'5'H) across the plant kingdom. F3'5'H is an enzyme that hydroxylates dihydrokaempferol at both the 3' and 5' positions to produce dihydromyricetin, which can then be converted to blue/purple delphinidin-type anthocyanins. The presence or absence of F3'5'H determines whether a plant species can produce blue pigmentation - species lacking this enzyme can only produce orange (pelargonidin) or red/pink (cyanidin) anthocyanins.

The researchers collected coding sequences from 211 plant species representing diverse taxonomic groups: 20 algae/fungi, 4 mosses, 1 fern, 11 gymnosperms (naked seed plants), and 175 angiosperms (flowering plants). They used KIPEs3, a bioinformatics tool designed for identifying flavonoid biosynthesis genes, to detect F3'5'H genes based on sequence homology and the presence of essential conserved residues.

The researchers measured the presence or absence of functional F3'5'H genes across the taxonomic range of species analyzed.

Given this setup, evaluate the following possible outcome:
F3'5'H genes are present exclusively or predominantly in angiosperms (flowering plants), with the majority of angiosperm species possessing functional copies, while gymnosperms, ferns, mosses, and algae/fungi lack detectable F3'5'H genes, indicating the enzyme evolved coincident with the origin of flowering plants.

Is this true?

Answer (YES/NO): NO